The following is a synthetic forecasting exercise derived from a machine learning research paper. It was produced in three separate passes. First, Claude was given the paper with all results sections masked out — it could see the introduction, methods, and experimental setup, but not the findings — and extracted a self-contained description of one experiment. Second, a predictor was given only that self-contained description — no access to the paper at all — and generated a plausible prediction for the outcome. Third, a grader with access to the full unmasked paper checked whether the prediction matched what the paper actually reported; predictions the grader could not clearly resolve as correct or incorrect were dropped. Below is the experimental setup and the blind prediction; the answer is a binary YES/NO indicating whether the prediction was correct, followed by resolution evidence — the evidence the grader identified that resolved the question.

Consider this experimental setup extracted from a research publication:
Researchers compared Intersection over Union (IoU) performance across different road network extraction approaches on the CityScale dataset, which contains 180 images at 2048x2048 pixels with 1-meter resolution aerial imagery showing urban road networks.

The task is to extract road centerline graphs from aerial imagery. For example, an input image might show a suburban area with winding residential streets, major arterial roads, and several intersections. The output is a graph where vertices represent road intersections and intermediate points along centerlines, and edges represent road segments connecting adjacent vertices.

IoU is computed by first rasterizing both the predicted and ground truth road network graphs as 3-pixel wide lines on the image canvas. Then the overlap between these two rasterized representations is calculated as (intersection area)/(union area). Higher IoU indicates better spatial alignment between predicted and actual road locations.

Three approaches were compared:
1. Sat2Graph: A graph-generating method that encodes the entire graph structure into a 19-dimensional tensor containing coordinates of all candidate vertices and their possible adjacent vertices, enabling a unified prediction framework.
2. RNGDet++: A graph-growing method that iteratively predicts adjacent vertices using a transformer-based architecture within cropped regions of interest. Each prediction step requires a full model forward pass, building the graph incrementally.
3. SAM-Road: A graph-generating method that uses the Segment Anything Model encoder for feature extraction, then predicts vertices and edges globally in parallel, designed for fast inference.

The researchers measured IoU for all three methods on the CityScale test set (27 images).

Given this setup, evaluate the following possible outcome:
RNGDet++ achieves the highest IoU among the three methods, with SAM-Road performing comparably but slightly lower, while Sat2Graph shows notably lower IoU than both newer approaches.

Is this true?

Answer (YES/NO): NO